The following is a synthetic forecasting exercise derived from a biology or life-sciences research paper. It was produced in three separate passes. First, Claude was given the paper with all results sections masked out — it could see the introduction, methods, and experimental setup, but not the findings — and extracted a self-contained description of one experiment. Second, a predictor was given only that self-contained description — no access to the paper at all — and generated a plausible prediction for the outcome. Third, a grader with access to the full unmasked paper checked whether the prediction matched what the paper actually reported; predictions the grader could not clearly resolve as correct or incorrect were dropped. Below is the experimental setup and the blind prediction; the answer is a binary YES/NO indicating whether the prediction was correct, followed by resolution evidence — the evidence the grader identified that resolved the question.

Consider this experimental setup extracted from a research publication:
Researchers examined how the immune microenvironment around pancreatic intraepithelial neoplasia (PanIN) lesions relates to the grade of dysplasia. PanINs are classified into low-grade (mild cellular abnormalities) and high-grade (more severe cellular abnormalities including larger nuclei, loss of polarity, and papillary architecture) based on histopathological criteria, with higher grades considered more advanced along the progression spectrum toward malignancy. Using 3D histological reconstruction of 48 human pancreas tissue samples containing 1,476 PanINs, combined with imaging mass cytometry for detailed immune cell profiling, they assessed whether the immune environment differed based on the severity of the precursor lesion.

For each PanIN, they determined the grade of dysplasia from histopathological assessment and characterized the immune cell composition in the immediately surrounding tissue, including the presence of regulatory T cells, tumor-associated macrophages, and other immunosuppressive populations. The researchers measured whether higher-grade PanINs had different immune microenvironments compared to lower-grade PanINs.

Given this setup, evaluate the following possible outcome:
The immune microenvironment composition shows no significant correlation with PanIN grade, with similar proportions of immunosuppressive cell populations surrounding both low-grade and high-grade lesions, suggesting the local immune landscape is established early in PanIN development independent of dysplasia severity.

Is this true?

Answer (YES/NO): NO